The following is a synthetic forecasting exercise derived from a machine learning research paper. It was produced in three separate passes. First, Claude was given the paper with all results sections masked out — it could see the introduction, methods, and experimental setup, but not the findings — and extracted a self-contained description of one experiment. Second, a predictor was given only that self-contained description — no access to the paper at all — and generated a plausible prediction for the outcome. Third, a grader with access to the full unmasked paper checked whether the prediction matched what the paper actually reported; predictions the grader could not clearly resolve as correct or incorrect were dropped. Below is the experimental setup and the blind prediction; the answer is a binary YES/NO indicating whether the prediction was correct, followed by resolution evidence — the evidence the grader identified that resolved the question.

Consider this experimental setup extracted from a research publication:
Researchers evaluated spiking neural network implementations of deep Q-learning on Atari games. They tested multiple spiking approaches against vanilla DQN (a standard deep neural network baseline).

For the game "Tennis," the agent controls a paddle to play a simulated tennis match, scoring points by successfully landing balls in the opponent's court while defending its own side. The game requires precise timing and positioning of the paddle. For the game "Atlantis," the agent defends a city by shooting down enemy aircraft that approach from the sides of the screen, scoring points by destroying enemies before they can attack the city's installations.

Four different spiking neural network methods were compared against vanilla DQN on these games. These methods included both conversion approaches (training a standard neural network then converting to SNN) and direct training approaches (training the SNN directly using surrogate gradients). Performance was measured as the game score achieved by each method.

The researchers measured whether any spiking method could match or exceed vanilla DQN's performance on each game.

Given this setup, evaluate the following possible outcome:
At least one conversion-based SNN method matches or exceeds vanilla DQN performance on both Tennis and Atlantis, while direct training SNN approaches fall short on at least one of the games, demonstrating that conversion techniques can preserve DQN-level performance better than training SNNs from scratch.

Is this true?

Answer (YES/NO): NO